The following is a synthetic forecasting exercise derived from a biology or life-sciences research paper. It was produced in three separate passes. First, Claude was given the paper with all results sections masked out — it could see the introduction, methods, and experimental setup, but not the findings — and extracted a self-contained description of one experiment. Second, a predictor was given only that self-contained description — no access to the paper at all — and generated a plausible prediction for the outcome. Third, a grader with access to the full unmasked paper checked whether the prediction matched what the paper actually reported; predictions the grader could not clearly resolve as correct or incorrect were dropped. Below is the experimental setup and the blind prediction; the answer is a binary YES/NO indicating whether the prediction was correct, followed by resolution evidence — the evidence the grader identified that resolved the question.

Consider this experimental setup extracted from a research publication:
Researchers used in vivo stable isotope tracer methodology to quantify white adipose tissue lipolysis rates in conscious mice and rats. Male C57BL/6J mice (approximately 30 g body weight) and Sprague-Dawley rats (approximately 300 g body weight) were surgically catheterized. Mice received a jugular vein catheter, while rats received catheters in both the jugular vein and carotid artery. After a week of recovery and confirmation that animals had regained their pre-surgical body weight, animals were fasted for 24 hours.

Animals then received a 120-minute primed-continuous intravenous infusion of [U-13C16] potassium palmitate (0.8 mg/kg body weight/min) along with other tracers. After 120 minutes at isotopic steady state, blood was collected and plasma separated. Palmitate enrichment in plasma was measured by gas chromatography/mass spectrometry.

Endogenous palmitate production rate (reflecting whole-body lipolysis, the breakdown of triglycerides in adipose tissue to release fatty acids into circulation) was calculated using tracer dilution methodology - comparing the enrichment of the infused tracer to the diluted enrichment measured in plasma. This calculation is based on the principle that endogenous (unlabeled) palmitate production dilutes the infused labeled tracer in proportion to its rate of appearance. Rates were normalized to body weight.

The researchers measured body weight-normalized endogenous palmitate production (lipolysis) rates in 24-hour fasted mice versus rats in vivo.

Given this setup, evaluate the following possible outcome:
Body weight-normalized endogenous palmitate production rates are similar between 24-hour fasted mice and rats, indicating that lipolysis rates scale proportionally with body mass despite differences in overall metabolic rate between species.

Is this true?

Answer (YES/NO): NO